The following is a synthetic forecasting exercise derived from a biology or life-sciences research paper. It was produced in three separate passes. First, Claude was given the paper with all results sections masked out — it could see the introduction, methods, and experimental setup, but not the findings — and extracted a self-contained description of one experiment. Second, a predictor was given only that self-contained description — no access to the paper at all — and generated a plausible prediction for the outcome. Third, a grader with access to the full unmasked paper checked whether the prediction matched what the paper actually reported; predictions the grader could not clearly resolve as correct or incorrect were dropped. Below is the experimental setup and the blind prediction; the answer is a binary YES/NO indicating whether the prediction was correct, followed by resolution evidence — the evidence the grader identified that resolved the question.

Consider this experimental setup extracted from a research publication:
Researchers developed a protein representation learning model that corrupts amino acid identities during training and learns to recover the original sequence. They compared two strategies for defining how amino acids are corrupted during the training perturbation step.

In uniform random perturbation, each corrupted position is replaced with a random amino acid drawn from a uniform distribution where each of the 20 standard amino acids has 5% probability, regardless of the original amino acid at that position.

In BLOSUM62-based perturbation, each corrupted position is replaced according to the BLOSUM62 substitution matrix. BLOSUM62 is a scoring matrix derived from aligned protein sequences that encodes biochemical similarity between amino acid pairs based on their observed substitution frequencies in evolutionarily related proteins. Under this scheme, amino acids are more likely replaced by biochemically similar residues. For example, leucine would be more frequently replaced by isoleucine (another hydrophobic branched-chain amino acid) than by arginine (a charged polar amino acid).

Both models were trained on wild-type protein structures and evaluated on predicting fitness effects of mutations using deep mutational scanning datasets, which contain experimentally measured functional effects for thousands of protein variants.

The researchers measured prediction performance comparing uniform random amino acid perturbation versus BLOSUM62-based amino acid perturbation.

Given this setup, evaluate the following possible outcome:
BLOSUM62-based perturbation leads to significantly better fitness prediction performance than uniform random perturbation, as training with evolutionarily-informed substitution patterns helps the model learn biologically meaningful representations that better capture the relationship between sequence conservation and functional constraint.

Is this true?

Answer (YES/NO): YES